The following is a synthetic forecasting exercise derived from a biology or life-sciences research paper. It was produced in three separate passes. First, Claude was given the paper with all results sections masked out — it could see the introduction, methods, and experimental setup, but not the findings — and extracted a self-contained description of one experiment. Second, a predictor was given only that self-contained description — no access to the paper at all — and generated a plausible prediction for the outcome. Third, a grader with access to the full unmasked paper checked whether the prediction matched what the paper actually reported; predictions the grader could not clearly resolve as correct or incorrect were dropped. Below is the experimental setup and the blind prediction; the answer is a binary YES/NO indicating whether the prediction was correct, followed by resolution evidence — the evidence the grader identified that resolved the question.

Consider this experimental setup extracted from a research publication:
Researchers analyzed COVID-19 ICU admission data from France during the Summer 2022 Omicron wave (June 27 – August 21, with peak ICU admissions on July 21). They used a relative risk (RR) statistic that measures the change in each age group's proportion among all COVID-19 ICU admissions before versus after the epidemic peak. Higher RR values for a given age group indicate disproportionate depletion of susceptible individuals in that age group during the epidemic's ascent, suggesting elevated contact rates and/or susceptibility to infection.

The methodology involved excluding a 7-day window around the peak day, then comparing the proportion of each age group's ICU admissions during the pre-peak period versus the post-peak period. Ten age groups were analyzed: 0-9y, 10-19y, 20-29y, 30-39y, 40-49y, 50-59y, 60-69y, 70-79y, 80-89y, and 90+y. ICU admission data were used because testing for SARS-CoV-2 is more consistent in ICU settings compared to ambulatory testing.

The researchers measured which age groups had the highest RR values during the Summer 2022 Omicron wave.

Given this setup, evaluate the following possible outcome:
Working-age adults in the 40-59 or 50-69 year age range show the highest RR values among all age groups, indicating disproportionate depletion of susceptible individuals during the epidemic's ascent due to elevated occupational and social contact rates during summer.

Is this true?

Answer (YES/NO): NO